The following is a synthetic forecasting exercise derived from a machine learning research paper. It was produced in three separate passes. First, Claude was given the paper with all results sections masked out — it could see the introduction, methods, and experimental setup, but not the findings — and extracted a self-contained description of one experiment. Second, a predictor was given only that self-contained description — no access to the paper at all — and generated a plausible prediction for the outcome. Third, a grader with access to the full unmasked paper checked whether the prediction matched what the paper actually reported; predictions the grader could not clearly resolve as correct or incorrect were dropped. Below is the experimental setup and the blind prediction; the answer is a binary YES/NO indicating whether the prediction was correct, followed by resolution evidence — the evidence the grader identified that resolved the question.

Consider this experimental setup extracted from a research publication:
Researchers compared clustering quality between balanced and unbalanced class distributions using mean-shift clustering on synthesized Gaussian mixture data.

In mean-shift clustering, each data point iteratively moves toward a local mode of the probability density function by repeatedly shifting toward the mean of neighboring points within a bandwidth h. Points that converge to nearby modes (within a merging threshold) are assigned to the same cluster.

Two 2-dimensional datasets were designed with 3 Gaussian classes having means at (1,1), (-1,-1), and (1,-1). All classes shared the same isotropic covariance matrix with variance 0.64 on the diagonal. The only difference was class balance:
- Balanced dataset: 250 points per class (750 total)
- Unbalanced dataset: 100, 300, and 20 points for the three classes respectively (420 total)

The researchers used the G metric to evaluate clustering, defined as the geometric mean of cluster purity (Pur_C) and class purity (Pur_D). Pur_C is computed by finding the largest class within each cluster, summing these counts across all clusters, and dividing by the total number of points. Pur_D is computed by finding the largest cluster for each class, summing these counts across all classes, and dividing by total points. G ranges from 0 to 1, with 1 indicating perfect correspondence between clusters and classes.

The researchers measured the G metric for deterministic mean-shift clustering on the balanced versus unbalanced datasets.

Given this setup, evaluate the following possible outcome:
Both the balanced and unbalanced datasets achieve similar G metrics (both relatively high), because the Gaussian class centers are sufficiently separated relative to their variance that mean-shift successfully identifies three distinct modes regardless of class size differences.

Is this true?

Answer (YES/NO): YES